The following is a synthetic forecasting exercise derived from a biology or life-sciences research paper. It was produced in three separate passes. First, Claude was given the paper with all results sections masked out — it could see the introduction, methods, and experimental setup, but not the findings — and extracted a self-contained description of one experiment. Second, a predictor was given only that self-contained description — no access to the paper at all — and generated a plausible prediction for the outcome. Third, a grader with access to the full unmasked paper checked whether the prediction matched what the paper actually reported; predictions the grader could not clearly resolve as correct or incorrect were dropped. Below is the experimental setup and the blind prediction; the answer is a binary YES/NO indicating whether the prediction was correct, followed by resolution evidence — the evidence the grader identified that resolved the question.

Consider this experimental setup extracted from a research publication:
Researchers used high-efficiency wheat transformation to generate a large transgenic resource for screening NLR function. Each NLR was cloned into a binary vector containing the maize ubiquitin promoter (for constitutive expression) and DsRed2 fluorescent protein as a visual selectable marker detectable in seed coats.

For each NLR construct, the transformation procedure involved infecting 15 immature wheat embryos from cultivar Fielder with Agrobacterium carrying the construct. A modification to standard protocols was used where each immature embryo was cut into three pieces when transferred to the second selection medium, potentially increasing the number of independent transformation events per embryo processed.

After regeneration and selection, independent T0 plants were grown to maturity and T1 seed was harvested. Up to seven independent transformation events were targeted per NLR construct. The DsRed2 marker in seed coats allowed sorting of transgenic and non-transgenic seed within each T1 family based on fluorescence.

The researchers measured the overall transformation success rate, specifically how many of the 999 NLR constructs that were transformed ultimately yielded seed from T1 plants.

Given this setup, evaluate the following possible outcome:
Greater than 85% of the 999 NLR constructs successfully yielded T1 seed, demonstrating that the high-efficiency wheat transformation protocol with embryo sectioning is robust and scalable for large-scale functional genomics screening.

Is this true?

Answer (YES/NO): YES